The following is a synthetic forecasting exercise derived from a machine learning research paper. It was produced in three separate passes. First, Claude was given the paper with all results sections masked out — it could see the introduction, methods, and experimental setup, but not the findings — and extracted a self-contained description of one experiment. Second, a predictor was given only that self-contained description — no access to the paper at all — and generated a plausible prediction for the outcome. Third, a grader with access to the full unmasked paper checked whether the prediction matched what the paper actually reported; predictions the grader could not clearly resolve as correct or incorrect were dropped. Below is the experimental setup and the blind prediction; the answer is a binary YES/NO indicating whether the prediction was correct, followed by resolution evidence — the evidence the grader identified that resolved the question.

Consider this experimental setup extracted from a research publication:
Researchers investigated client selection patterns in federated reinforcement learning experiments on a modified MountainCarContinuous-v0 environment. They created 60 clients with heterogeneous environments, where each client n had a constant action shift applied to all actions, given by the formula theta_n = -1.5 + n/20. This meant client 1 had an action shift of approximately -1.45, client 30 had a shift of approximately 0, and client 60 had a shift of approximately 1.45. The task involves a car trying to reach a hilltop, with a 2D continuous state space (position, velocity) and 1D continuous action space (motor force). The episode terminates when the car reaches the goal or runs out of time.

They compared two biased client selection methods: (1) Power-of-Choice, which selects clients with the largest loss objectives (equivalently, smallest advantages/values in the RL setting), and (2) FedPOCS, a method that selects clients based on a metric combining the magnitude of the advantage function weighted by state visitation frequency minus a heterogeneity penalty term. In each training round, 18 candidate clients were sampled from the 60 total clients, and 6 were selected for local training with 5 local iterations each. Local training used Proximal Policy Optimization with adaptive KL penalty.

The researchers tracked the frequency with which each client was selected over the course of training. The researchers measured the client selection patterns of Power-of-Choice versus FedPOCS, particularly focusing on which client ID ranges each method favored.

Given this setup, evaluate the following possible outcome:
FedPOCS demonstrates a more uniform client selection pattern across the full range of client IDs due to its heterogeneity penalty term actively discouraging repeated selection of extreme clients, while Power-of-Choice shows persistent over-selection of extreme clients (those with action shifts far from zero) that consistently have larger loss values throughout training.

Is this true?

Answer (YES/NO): NO